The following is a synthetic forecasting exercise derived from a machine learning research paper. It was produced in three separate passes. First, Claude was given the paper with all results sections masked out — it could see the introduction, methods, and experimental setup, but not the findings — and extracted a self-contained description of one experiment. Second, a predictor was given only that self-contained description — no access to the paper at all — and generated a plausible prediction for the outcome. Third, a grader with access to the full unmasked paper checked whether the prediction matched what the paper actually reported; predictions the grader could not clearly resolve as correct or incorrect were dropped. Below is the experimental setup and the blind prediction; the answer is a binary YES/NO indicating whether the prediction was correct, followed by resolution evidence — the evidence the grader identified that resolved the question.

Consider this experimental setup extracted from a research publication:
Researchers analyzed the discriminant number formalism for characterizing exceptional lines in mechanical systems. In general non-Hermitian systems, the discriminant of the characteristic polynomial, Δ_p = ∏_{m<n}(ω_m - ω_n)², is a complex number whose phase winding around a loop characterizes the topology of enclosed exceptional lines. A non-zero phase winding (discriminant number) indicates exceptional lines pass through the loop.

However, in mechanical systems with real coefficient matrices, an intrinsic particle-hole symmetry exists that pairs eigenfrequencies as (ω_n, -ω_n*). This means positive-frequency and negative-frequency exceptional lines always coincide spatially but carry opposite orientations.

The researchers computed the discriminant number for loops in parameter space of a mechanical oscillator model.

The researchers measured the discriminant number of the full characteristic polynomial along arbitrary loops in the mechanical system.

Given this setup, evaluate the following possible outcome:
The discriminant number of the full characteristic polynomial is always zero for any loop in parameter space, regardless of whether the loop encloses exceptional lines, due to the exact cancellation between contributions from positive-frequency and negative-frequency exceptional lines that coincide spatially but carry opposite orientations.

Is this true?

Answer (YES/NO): YES